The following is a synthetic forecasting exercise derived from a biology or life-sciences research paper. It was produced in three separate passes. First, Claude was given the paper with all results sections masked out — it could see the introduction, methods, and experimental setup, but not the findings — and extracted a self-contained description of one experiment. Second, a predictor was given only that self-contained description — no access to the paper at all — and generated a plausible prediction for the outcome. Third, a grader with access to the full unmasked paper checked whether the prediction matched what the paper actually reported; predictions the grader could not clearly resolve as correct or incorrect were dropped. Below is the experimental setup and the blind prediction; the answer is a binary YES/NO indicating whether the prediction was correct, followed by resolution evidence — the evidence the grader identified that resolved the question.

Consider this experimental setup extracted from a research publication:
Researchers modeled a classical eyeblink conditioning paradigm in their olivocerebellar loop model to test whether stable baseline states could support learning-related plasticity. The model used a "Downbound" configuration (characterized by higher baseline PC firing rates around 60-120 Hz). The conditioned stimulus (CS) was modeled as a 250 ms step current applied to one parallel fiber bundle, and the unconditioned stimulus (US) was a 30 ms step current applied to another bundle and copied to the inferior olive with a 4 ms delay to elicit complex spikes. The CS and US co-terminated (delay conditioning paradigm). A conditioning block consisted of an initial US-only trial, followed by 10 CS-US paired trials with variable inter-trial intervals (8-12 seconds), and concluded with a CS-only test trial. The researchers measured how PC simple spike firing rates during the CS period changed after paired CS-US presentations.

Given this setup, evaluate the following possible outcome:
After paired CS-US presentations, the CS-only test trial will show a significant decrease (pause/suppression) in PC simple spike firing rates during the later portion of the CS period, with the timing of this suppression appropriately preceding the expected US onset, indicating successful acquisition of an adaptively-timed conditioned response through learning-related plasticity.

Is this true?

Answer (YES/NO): NO